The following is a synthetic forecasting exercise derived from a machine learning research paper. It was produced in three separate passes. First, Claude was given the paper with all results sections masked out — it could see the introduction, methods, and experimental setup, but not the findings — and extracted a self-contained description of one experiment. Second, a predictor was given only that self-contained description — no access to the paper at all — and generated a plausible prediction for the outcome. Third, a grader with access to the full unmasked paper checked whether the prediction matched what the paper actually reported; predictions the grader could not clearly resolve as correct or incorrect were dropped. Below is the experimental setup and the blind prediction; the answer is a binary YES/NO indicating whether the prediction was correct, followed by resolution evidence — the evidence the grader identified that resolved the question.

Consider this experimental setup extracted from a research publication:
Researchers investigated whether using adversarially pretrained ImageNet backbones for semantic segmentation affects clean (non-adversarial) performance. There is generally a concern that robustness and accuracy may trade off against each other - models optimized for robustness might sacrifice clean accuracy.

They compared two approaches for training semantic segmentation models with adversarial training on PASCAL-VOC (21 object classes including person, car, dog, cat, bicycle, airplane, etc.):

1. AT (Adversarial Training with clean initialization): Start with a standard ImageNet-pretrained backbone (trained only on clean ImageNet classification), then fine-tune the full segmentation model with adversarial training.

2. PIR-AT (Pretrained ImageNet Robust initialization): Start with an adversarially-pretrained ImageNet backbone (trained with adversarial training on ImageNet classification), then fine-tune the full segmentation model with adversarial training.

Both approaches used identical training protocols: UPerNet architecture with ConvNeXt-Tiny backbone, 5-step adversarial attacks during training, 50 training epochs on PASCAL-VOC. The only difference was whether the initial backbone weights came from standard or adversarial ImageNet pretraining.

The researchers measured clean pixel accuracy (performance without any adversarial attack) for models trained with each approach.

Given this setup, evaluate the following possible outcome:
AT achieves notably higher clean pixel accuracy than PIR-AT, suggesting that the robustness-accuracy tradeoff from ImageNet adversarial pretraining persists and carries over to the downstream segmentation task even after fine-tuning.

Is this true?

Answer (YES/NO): NO